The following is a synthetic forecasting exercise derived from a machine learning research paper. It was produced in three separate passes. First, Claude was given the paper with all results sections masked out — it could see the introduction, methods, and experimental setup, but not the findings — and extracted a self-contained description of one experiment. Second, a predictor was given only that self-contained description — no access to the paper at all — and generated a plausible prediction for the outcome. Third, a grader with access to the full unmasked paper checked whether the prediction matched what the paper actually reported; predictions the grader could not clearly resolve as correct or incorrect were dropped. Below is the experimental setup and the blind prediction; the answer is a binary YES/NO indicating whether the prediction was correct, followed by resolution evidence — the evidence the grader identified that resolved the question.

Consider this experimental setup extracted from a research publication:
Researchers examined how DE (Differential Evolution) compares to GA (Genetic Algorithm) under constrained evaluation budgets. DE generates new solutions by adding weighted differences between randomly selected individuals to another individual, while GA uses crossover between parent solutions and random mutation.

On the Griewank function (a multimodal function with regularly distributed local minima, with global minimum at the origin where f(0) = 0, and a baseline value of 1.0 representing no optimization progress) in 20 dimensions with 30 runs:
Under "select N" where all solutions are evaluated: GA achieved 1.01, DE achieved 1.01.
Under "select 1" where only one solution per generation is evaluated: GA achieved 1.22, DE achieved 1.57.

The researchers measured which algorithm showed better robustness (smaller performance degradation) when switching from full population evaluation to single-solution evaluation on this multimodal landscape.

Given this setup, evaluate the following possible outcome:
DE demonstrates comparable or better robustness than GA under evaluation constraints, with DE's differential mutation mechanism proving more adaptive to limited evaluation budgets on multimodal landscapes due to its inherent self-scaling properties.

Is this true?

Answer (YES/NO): NO